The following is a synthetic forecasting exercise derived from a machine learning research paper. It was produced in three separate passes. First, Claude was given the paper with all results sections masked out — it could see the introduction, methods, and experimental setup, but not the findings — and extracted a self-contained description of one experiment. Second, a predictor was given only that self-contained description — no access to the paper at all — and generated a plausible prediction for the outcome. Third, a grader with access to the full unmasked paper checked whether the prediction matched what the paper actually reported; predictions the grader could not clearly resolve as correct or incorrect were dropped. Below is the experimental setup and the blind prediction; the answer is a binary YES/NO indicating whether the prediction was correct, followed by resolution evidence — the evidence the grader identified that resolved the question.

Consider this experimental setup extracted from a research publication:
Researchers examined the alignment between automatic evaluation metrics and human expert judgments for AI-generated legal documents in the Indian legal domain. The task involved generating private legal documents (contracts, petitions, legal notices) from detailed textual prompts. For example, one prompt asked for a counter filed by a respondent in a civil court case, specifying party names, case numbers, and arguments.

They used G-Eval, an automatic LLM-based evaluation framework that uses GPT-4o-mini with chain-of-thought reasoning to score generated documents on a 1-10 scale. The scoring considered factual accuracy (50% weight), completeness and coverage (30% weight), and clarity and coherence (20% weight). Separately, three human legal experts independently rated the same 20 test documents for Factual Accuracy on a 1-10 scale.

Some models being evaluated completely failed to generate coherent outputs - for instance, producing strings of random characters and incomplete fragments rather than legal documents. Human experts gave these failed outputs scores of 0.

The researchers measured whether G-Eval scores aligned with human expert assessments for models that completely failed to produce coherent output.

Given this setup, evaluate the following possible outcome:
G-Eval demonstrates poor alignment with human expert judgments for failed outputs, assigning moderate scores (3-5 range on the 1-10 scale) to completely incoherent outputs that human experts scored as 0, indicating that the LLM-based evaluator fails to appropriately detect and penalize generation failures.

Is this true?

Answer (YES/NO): NO